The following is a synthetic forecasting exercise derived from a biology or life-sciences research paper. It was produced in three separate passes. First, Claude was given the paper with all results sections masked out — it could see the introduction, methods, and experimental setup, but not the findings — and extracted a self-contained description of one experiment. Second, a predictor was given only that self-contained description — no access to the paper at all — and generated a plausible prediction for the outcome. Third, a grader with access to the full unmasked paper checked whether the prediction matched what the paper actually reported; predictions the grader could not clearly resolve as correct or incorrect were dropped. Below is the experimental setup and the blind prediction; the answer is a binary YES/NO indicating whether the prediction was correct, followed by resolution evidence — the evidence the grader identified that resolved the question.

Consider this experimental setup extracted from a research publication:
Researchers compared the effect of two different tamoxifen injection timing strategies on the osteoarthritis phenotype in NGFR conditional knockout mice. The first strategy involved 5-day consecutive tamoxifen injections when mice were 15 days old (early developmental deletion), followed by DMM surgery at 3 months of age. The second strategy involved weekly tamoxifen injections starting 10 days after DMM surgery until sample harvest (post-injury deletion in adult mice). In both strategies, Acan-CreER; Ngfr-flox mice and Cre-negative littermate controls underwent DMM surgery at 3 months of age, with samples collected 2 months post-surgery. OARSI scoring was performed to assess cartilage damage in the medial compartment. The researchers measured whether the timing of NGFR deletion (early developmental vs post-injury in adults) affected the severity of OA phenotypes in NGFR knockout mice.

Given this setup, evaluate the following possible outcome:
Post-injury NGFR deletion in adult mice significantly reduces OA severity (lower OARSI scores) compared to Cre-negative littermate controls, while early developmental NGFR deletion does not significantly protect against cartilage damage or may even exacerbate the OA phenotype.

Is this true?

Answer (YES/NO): NO